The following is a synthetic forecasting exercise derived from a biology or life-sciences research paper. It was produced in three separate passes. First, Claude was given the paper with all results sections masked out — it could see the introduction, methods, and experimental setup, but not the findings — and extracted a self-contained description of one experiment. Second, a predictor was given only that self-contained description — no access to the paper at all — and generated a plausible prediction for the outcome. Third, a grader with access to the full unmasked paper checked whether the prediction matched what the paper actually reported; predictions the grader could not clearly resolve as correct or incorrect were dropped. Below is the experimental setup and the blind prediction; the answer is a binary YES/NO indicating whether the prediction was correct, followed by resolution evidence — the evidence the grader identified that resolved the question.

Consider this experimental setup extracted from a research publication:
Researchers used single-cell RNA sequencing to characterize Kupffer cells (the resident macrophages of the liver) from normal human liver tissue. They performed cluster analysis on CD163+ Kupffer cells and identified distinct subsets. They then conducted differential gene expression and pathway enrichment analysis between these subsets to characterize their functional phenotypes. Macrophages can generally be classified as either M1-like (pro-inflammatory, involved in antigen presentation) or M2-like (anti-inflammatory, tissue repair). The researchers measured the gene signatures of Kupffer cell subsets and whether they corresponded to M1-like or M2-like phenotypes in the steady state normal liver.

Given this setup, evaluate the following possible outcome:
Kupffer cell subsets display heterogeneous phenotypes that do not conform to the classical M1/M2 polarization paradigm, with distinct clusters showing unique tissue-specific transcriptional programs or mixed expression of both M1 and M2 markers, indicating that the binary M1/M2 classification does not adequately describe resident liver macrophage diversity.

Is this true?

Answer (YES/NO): NO